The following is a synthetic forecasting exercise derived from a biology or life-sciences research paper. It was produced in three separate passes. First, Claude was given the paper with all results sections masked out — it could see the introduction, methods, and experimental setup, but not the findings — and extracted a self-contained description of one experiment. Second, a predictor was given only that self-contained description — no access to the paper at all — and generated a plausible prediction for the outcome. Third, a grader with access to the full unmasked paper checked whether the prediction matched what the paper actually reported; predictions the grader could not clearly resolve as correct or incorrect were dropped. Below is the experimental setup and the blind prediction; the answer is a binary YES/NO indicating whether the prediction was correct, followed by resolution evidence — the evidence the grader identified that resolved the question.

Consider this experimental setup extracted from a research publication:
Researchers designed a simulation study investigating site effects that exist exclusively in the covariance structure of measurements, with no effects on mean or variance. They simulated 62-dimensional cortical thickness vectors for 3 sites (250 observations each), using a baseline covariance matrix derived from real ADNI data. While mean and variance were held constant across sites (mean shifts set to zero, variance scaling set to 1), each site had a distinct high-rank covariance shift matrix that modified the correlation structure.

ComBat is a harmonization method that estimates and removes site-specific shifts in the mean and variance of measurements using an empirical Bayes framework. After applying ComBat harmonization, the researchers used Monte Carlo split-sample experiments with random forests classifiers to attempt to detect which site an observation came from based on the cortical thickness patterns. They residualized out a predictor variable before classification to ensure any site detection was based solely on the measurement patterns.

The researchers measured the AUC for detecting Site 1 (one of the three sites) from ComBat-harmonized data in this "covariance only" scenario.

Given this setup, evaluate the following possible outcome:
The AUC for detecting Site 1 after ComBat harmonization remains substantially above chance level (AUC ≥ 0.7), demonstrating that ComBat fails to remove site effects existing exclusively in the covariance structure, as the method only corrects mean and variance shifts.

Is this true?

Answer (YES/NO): YES